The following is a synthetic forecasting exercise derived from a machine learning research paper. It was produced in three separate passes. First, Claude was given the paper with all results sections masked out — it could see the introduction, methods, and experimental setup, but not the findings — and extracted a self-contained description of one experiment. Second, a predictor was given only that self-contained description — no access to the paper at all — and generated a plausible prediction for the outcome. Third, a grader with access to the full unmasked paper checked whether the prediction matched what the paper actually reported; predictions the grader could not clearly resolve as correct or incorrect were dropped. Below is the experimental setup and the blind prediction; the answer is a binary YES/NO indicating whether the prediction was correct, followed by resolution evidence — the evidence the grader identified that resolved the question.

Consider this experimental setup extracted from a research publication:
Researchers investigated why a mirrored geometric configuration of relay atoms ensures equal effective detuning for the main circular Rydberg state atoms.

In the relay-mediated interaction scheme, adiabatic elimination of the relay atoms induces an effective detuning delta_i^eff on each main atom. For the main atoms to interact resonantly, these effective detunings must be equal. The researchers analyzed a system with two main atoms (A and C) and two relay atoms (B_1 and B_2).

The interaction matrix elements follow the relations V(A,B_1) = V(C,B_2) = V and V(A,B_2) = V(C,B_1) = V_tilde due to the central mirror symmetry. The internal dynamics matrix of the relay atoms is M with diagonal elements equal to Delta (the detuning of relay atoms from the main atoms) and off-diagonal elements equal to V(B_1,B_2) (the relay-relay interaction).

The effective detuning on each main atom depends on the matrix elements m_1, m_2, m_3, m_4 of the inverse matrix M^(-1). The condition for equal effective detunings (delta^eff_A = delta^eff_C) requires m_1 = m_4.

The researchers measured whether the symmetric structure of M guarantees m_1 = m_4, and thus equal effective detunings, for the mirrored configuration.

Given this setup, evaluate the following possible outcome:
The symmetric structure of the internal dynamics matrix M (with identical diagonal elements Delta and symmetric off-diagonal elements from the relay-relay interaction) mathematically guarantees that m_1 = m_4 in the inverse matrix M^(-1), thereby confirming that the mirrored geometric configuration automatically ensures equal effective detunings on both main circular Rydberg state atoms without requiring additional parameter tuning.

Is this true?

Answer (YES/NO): YES